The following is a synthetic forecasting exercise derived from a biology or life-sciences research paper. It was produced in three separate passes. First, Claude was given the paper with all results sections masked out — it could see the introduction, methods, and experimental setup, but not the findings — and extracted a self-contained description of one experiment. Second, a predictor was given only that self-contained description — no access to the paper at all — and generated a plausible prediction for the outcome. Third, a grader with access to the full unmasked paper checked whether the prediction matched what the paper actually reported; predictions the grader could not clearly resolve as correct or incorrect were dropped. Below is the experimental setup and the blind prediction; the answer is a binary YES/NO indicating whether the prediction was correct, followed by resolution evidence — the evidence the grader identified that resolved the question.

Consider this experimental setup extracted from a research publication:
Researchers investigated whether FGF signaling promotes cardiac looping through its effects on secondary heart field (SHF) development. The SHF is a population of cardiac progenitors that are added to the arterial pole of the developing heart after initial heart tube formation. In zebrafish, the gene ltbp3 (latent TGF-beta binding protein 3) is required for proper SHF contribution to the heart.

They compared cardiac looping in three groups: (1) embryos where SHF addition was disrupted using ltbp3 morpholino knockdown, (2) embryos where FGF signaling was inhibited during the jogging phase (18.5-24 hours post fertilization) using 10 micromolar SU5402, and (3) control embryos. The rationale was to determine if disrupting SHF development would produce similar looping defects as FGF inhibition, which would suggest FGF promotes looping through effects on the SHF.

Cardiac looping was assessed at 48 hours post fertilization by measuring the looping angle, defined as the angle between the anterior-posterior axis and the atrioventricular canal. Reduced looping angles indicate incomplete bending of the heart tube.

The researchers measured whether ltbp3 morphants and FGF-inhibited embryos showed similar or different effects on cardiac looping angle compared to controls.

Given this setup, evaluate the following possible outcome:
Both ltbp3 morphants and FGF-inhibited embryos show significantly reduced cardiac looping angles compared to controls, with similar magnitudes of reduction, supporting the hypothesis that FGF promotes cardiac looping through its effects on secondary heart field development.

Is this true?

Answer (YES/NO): NO